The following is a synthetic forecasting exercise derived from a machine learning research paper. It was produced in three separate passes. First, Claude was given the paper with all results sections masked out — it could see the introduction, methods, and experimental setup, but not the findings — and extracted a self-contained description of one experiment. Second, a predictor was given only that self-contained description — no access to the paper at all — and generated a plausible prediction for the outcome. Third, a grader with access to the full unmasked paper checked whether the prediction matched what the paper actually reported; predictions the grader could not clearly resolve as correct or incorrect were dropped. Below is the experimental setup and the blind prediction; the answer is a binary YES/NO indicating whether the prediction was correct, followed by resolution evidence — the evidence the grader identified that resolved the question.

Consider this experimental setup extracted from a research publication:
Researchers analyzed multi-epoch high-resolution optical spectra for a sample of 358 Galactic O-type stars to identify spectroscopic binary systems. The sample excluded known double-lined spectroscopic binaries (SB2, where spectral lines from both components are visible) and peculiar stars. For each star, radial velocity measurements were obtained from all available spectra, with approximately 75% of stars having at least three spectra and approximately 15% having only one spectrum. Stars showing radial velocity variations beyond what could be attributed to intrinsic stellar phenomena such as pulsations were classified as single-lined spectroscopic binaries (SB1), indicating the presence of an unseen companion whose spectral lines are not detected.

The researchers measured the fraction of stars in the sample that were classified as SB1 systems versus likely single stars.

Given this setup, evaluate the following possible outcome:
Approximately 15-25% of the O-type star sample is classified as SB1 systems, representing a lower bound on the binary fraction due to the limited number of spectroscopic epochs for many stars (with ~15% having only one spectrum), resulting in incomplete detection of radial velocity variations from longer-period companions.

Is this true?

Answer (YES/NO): YES